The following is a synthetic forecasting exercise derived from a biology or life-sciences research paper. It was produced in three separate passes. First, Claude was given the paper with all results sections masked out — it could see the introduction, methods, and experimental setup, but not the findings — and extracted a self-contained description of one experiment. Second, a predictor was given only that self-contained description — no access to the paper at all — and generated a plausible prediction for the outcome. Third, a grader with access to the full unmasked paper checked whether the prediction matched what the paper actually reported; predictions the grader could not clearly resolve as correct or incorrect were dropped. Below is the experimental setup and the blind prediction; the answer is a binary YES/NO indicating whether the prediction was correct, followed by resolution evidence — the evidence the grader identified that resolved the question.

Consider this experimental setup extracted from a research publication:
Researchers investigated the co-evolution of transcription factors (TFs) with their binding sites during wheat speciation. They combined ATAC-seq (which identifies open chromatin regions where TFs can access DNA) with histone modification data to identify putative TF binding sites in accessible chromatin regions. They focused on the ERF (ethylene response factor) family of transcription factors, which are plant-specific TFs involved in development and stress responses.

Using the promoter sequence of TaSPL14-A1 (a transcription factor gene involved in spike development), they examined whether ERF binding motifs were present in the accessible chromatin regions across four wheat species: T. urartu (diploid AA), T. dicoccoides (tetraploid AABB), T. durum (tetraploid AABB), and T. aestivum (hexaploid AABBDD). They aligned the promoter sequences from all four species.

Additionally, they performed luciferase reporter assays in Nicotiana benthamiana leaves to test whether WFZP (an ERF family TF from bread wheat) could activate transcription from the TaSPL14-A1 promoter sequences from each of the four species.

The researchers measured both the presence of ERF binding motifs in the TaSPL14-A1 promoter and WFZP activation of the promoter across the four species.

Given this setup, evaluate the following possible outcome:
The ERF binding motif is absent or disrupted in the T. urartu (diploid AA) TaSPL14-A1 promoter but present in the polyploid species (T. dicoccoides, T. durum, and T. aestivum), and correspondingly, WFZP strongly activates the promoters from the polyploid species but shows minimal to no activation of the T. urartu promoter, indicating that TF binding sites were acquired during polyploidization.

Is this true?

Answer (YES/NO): NO